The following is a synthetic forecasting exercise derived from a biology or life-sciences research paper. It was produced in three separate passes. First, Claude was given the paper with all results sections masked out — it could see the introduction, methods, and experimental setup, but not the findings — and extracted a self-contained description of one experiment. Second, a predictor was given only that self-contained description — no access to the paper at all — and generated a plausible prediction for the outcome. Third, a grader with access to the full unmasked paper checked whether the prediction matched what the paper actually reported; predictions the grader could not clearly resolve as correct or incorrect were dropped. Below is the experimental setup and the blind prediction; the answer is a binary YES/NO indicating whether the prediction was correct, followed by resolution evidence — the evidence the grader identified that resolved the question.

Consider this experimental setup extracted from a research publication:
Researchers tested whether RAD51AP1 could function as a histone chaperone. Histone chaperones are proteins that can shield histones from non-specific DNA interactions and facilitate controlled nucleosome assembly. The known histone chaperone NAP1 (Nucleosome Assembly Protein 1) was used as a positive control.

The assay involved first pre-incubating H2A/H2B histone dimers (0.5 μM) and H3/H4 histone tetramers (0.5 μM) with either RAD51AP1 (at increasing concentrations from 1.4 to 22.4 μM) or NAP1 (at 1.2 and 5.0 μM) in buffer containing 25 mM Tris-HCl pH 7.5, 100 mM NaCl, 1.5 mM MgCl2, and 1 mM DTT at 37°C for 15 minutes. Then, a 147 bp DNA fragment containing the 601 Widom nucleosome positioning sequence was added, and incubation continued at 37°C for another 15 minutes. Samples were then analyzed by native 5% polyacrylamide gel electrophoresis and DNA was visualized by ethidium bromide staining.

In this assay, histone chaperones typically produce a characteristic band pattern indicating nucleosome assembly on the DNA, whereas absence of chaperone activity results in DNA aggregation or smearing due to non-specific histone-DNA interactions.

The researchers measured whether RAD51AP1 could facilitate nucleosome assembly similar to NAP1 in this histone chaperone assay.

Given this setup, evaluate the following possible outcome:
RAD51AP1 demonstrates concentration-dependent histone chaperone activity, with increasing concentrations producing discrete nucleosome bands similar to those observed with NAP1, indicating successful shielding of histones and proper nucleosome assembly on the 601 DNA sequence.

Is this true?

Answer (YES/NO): NO